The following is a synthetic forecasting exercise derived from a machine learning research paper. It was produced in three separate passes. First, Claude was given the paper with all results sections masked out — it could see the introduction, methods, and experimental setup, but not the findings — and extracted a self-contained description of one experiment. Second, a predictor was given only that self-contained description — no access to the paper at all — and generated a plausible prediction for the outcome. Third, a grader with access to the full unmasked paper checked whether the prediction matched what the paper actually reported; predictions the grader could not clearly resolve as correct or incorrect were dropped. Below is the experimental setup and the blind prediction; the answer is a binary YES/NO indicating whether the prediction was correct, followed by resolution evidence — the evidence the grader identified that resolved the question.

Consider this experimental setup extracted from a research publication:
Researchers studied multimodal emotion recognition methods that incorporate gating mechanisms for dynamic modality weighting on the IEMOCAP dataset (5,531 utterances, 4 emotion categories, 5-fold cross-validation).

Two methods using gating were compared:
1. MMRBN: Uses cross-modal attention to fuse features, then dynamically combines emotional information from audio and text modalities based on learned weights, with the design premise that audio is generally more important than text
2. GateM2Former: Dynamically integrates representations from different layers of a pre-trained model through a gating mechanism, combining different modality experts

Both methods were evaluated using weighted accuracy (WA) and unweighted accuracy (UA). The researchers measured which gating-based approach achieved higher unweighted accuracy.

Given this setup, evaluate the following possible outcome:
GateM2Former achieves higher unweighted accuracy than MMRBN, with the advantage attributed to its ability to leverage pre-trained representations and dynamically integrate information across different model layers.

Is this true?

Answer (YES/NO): YES